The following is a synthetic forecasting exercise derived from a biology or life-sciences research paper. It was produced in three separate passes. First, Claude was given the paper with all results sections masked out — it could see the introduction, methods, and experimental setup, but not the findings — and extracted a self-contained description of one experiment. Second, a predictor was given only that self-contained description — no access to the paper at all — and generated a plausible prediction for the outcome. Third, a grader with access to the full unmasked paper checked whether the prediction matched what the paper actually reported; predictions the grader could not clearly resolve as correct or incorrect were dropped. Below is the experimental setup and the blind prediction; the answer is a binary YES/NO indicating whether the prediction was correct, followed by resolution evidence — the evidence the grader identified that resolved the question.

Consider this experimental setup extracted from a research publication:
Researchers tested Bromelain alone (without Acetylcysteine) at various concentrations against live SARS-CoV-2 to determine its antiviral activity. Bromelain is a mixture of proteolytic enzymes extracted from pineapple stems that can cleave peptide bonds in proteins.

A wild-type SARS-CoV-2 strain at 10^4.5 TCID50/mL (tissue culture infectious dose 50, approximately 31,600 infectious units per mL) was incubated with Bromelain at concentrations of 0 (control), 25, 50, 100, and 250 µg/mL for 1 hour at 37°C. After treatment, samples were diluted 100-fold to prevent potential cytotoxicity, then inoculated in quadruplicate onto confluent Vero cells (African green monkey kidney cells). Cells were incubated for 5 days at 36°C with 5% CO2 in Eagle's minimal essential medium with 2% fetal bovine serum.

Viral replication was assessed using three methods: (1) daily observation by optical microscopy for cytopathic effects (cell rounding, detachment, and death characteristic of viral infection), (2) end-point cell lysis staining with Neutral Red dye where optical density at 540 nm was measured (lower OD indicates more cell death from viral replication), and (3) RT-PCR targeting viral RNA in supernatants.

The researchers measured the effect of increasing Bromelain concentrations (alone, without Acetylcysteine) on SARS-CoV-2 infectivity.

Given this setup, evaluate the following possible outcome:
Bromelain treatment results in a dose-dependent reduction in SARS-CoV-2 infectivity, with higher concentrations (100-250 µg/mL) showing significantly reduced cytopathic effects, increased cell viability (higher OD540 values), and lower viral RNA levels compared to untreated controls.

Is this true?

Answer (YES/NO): NO